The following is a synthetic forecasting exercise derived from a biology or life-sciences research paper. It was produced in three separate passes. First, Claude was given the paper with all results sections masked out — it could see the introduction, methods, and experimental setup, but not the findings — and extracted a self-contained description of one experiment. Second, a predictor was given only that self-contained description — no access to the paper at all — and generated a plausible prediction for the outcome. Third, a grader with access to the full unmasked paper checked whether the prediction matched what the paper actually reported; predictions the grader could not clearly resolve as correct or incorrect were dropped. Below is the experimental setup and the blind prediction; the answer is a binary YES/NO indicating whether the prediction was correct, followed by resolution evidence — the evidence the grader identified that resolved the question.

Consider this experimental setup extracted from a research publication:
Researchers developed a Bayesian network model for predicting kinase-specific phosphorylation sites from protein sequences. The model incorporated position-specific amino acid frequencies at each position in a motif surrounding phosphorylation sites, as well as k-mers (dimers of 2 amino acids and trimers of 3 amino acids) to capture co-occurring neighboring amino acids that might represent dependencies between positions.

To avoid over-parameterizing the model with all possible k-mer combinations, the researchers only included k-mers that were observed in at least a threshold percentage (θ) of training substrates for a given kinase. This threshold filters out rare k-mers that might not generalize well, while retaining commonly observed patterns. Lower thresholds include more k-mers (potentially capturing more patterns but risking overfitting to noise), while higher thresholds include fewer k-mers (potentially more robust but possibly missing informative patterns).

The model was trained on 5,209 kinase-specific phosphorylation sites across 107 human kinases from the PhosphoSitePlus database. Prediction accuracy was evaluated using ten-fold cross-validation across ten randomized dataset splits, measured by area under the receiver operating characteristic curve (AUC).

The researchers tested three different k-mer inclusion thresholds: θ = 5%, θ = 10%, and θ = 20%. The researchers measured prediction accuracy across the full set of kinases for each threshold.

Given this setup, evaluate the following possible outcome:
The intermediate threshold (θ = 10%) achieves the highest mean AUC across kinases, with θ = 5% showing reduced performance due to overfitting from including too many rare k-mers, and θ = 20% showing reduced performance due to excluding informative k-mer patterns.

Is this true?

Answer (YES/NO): NO